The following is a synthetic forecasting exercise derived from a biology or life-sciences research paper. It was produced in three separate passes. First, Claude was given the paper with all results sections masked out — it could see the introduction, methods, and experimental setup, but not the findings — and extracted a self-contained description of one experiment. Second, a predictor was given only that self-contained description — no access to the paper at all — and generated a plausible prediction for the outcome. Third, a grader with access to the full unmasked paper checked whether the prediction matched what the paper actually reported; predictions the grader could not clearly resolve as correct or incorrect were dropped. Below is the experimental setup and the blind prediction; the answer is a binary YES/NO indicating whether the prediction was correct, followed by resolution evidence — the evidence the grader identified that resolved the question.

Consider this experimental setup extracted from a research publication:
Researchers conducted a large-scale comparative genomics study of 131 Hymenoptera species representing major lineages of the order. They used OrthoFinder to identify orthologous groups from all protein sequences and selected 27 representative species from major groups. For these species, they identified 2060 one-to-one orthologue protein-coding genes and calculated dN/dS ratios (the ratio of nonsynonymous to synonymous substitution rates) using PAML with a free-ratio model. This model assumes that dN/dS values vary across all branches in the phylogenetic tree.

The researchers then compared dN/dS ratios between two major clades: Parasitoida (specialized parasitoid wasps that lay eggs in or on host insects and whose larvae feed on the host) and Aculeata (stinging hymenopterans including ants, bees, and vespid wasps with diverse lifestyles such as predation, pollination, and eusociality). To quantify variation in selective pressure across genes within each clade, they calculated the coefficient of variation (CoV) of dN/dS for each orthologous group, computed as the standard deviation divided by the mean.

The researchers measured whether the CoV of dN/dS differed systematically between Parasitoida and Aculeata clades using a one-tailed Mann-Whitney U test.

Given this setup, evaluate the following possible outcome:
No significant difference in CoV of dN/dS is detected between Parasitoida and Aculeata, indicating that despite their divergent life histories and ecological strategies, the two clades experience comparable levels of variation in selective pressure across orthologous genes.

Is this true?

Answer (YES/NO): NO